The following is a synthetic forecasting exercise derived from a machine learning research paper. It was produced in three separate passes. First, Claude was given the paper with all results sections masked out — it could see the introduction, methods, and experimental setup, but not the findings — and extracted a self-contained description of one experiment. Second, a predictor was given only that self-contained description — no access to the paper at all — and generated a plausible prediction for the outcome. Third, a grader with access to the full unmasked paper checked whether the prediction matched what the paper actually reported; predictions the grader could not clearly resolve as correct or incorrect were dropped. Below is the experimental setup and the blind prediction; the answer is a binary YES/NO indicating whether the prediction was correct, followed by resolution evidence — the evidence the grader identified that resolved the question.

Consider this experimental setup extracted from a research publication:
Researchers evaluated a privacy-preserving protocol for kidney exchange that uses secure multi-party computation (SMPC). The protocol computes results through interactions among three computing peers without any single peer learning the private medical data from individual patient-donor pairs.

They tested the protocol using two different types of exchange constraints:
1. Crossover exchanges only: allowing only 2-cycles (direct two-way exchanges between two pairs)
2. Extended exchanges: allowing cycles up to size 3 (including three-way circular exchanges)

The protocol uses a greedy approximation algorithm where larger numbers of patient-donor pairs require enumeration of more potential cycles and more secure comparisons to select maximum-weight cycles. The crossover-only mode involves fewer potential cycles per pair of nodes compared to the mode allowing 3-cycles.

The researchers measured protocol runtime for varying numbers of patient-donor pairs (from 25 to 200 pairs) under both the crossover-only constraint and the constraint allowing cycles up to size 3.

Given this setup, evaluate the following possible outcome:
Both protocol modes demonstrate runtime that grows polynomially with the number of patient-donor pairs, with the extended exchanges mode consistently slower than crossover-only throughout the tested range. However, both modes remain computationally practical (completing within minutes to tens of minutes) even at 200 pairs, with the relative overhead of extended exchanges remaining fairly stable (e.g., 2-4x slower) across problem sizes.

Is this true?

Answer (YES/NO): NO